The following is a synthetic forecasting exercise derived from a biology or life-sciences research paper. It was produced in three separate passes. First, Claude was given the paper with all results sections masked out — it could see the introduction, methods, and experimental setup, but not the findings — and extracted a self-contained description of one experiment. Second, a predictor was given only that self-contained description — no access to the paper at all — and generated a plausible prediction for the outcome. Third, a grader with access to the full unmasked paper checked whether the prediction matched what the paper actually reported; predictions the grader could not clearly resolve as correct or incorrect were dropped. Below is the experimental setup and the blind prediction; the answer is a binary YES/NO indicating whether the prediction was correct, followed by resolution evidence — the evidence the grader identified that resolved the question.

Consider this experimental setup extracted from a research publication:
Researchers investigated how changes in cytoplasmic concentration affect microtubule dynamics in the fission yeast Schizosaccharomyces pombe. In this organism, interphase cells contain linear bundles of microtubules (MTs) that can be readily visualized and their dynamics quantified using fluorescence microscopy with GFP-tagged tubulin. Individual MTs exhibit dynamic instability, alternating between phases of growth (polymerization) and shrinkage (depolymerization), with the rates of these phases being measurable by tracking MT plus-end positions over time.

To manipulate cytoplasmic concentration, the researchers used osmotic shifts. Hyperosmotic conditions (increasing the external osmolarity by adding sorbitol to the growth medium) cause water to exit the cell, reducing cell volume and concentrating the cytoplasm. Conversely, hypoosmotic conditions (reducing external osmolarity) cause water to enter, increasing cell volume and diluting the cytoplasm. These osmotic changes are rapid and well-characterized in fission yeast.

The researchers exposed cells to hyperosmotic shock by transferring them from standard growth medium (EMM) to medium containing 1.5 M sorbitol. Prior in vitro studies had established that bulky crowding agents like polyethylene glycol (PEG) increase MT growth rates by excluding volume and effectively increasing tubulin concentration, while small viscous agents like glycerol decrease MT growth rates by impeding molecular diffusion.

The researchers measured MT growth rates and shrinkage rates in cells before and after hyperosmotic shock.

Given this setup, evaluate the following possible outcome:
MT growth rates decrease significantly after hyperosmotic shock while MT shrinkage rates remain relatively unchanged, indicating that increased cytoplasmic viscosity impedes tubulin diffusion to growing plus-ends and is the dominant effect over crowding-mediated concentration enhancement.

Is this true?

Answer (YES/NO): NO